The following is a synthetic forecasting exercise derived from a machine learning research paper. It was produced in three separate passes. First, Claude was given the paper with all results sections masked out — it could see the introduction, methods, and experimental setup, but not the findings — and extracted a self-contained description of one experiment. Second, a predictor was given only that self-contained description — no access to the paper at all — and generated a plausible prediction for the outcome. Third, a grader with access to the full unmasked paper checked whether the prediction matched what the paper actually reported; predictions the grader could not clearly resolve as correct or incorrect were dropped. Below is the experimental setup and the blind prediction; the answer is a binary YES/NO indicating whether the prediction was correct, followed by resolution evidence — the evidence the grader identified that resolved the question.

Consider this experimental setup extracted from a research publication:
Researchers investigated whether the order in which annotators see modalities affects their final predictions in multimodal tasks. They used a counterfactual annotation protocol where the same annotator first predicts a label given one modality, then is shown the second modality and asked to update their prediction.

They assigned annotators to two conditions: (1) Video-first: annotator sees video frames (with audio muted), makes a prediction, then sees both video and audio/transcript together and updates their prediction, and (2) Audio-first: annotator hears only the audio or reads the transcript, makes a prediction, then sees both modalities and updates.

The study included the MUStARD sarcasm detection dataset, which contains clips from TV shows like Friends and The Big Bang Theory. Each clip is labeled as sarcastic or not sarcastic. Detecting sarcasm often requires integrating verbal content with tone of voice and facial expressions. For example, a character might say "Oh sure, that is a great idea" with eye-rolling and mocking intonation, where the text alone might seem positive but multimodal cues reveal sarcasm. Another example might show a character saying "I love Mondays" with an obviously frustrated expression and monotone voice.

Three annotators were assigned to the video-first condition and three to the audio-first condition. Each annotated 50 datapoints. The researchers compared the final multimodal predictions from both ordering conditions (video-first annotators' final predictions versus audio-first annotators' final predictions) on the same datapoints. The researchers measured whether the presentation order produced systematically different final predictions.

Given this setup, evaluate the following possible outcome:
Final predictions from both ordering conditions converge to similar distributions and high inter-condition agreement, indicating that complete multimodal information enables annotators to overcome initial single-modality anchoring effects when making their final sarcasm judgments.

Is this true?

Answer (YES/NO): YES